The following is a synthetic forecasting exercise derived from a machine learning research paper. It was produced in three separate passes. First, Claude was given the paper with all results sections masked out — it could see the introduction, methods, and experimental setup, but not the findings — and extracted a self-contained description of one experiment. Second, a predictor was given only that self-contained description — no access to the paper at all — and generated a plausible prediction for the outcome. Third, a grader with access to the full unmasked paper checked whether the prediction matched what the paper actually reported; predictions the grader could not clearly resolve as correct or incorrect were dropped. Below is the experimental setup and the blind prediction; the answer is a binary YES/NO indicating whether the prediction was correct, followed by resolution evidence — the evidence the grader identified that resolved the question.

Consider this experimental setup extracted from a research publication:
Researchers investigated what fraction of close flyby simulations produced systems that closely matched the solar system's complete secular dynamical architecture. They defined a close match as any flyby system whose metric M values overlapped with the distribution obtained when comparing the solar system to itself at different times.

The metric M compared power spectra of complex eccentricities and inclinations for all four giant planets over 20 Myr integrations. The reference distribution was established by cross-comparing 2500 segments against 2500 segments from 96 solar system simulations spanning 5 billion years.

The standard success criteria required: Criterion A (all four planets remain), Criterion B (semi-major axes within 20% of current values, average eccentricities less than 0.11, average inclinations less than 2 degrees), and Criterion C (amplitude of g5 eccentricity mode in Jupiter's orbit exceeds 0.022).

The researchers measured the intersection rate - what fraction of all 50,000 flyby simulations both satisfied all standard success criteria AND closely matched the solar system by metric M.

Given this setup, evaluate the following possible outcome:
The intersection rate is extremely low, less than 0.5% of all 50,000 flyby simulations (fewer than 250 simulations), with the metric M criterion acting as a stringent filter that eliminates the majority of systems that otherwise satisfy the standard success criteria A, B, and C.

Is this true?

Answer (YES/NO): YES